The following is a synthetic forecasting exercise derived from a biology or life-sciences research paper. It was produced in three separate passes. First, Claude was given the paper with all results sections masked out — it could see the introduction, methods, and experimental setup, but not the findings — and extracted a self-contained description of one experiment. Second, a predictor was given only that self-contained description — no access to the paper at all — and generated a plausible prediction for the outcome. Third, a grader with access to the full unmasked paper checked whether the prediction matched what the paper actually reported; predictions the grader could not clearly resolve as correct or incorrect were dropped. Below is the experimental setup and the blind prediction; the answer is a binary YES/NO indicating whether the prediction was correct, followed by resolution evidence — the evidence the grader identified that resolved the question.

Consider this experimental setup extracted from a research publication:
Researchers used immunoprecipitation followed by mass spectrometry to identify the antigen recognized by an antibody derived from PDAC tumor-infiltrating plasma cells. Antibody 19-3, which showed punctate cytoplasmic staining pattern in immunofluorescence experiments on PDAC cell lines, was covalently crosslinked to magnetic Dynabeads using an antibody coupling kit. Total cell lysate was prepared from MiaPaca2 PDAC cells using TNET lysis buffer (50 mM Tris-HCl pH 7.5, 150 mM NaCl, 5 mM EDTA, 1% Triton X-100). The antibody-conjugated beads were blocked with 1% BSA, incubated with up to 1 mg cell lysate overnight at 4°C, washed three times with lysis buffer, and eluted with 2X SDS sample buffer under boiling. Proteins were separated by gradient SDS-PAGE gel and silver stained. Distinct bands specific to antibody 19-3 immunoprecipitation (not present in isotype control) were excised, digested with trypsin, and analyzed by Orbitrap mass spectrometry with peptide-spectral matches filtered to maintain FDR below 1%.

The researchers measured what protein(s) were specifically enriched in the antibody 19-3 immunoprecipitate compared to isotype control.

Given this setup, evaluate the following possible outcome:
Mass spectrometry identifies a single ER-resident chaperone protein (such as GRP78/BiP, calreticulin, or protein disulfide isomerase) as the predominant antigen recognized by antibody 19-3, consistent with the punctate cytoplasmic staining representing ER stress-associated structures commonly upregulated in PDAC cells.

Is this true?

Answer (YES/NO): NO